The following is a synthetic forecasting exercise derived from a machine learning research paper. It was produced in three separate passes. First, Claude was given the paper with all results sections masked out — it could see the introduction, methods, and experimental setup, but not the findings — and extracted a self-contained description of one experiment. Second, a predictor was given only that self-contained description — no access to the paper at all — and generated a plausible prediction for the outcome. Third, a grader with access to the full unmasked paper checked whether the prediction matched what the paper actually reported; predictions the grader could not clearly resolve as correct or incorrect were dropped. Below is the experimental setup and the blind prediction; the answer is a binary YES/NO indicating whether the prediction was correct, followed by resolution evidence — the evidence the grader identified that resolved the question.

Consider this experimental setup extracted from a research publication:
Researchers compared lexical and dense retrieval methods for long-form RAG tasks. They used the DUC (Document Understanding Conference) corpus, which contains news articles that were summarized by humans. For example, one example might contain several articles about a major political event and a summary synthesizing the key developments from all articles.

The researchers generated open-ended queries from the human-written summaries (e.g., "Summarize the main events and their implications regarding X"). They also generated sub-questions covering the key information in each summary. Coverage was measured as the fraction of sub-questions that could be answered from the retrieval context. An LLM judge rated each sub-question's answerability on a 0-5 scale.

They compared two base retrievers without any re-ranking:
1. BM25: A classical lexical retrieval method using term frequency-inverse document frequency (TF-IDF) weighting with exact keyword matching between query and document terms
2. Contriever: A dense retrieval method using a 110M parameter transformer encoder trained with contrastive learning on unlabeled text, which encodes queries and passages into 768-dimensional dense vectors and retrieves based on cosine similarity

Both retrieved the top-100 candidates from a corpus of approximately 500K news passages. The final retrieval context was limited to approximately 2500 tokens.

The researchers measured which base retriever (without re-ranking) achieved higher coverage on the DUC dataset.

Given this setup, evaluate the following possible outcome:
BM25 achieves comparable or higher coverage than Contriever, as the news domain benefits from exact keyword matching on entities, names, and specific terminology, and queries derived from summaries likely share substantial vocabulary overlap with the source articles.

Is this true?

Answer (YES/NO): NO